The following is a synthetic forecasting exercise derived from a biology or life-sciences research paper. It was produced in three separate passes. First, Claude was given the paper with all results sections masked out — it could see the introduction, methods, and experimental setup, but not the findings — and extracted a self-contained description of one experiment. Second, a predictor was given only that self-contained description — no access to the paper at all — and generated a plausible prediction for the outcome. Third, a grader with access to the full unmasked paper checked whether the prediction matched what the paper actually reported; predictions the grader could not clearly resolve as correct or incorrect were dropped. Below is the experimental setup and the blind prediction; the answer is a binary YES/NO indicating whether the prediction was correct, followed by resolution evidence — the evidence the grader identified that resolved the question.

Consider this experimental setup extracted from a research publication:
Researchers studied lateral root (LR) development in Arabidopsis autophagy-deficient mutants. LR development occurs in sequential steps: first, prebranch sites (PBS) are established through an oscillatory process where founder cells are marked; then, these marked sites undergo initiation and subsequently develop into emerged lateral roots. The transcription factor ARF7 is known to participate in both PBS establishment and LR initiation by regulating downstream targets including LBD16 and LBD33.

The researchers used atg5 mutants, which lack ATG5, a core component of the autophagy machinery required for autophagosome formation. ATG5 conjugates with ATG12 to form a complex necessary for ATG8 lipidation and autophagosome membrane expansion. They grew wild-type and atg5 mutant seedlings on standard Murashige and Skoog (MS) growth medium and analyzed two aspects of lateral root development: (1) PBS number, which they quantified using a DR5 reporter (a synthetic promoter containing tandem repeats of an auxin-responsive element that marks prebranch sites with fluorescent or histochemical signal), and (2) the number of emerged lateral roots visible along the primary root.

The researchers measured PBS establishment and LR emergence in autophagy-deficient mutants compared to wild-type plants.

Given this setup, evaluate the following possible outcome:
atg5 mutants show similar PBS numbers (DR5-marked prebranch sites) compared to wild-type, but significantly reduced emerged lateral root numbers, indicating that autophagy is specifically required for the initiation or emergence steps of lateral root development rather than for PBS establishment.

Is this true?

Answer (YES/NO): YES